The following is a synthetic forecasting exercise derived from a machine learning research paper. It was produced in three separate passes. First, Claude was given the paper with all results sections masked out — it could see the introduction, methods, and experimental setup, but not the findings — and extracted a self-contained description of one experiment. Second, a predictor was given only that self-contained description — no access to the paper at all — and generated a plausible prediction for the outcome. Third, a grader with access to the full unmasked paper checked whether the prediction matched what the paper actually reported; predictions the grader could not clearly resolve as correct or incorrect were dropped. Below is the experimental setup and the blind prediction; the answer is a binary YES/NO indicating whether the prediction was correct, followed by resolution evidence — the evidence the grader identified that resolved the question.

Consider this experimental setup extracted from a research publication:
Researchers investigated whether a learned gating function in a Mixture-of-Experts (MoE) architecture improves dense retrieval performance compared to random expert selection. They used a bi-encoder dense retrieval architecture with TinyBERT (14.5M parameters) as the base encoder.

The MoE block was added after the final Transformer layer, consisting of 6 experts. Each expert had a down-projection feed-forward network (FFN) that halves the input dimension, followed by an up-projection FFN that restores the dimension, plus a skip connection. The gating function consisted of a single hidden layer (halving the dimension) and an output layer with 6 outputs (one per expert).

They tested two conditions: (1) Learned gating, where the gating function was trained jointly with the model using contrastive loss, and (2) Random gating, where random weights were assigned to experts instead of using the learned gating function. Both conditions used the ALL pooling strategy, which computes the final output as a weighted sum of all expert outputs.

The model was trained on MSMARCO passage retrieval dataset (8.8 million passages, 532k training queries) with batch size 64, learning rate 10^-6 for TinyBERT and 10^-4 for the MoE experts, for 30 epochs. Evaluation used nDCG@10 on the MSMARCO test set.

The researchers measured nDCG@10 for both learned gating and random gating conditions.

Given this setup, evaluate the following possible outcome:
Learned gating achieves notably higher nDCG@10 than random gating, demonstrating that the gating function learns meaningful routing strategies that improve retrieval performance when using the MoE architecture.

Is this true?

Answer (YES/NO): YES